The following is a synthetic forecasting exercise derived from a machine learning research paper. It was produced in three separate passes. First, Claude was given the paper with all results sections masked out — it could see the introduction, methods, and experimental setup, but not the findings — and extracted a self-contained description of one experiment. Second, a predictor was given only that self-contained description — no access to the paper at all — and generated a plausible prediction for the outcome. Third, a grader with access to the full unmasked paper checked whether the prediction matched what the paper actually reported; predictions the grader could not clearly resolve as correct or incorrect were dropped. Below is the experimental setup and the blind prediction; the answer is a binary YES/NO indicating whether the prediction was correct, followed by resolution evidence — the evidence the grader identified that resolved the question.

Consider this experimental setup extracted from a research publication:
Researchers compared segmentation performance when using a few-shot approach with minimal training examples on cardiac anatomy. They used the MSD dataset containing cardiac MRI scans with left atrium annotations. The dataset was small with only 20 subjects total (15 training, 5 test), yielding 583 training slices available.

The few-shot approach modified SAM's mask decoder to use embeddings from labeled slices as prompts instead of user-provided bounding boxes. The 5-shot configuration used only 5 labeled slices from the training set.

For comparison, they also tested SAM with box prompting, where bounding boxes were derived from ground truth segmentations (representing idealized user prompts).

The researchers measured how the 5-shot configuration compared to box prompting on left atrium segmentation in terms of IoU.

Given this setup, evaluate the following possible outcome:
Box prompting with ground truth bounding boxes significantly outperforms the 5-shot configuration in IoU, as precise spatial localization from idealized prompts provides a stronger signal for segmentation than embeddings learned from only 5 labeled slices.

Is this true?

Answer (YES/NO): YES